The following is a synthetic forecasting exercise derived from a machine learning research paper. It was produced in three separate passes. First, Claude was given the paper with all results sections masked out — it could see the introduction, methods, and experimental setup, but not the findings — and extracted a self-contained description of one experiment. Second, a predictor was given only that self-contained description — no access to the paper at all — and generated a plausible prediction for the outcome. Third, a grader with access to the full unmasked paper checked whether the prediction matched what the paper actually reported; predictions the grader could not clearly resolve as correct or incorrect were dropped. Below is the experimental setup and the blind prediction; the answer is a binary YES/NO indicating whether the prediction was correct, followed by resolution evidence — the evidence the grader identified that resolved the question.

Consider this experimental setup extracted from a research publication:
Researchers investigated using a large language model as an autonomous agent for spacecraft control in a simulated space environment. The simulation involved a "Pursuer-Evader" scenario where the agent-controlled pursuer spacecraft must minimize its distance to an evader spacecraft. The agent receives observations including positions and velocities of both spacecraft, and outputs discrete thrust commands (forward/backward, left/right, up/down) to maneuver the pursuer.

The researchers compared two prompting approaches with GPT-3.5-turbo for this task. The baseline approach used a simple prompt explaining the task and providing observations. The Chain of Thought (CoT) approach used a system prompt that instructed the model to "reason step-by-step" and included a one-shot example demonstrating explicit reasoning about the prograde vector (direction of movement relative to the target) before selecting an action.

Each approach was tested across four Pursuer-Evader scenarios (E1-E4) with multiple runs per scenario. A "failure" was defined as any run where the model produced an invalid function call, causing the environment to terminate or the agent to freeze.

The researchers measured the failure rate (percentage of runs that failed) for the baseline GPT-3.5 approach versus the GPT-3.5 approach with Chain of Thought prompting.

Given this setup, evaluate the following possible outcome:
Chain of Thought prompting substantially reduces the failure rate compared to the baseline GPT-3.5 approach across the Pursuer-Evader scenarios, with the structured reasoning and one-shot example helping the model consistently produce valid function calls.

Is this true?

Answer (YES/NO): YES